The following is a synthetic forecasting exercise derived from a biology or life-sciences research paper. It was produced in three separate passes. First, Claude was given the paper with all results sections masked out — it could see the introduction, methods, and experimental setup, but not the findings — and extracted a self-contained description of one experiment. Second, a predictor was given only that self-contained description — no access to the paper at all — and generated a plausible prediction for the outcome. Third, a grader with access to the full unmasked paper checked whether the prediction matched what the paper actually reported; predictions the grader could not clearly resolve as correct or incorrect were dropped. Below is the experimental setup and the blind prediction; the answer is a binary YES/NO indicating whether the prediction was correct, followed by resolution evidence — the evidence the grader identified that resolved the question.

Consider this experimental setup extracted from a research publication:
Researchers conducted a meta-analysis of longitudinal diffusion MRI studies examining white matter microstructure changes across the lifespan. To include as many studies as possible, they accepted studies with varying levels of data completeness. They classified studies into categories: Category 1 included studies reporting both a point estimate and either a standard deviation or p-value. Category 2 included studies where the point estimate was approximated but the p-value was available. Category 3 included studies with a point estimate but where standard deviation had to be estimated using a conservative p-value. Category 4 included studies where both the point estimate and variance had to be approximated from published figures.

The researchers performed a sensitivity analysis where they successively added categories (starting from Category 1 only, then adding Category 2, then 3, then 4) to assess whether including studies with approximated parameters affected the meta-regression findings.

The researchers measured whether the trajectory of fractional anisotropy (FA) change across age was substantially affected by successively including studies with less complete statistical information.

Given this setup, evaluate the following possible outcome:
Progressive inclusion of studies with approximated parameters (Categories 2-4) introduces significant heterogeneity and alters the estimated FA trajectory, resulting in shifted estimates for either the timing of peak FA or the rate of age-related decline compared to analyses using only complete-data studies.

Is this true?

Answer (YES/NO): NO